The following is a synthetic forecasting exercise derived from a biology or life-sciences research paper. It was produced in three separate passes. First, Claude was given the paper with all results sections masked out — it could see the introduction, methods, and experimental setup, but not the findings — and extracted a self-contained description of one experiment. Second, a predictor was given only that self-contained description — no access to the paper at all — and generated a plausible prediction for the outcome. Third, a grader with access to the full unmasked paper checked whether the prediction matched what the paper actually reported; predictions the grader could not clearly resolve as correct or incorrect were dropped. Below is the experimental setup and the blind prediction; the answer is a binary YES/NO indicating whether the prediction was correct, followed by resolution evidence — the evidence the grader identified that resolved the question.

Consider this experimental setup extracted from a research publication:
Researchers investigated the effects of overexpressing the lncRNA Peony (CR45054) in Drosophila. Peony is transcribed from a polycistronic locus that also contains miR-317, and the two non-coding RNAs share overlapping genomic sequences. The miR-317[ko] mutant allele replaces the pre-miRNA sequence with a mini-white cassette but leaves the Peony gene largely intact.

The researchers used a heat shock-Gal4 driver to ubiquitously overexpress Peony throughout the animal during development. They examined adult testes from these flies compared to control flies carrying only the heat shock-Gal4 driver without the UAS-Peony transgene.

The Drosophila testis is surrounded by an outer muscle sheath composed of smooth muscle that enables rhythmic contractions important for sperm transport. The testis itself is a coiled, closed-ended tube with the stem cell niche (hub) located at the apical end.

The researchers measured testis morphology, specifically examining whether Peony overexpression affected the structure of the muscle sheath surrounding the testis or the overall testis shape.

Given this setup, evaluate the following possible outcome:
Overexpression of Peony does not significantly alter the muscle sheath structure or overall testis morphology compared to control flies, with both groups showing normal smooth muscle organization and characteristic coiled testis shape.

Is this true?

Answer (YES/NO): NO